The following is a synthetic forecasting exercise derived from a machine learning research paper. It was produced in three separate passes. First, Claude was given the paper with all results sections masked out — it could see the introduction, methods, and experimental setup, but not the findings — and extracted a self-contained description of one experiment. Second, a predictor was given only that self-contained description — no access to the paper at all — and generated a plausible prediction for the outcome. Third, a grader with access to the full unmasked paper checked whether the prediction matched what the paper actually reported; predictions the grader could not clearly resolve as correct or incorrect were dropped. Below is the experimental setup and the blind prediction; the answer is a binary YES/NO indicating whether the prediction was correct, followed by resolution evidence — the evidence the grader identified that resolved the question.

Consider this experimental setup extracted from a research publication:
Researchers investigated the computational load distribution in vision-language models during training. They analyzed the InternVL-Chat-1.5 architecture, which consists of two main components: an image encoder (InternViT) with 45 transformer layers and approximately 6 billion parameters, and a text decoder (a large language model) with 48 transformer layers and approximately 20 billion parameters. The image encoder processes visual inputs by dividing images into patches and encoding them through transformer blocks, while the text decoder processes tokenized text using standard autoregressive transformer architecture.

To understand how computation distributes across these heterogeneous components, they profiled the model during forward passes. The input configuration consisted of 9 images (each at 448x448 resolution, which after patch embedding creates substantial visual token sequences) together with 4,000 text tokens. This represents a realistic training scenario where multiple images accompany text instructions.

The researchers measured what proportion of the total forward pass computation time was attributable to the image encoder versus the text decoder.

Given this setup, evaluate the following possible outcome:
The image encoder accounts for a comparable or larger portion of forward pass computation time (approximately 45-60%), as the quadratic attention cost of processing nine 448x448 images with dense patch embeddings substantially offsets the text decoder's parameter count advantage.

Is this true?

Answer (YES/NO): NO